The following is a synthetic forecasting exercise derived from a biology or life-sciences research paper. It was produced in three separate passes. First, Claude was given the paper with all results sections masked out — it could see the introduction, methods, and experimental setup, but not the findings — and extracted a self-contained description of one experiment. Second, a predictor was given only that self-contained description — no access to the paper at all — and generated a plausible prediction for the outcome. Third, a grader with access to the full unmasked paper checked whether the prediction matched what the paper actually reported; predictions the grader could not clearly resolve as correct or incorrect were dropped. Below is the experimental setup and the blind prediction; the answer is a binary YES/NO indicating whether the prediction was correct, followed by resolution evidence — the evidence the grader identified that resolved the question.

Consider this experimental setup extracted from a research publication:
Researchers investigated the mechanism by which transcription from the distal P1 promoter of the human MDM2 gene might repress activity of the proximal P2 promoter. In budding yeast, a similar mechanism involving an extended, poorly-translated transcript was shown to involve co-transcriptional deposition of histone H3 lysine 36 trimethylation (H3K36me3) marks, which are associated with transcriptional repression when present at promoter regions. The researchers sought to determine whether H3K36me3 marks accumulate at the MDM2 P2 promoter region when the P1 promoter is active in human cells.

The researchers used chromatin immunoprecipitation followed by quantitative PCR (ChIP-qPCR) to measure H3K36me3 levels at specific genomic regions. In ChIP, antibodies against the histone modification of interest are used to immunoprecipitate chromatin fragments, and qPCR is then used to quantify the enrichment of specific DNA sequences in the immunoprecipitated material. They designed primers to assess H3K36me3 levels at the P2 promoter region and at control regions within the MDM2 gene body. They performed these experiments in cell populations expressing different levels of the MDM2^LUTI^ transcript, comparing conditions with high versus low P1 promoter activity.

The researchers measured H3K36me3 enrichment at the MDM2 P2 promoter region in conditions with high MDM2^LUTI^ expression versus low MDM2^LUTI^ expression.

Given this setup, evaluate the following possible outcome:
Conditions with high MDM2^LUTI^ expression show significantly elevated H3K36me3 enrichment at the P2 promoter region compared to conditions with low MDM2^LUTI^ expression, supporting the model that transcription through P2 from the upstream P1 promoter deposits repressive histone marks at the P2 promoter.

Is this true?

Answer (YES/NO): YES